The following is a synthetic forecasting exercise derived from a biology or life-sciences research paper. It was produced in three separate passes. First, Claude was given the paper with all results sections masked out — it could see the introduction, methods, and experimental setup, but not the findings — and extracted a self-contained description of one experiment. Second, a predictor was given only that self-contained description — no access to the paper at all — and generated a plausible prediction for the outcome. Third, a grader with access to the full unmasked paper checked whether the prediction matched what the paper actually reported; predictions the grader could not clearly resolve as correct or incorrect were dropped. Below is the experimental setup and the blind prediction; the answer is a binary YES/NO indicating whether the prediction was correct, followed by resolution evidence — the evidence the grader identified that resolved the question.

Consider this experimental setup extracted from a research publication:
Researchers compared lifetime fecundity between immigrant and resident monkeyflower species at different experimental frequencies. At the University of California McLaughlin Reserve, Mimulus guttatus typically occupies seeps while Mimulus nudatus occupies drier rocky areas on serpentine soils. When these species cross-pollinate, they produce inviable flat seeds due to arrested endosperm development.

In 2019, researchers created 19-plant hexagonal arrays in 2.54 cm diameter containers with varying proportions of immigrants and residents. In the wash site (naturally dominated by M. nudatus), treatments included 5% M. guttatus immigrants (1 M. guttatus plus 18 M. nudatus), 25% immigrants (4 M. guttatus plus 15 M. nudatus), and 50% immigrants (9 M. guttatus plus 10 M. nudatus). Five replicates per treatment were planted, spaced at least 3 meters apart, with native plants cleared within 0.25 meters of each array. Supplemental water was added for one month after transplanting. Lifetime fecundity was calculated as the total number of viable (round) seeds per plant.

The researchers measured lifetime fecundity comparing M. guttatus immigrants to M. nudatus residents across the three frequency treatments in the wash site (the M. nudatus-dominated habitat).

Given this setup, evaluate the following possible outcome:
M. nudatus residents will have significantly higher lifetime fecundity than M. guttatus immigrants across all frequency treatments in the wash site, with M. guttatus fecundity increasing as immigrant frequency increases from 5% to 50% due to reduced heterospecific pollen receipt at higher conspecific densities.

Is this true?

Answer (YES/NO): NO